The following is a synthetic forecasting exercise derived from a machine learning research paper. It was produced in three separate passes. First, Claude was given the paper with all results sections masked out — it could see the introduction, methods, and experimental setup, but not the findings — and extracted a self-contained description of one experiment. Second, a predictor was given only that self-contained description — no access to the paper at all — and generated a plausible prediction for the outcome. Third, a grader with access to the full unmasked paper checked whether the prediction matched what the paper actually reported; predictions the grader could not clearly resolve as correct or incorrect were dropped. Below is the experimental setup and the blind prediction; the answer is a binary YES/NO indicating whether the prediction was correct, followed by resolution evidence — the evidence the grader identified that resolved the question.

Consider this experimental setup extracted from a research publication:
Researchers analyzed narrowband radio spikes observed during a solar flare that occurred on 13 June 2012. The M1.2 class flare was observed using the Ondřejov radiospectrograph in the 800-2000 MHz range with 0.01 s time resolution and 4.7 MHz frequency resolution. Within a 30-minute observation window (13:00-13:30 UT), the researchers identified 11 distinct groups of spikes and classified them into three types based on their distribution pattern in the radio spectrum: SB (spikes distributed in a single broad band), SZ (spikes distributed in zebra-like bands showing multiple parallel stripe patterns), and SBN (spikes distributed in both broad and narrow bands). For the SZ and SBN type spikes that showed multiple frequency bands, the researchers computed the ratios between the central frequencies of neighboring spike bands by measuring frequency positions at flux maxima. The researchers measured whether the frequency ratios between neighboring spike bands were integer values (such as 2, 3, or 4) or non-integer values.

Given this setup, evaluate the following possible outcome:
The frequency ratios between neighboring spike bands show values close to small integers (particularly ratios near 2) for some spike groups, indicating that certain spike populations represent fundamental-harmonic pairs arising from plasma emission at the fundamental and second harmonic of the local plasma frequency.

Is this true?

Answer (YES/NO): NO